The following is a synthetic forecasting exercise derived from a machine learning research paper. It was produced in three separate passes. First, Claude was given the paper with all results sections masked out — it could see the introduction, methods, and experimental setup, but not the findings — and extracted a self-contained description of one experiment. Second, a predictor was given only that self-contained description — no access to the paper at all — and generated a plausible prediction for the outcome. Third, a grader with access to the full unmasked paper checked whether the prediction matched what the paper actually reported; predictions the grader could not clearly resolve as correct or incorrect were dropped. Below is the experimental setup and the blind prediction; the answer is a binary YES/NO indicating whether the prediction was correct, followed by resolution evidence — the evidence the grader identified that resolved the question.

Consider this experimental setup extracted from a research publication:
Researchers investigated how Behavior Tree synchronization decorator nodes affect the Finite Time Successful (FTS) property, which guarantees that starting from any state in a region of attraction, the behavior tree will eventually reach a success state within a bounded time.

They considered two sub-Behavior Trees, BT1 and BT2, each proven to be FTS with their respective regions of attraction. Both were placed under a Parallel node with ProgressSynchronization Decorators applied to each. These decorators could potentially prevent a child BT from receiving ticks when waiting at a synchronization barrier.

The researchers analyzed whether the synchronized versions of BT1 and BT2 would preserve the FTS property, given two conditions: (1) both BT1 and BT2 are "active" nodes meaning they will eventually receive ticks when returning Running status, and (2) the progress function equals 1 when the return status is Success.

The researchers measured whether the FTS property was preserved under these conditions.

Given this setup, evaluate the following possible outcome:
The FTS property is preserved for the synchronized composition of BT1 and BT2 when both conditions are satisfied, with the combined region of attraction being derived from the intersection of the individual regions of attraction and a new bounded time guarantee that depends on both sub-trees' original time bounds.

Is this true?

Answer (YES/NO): NO